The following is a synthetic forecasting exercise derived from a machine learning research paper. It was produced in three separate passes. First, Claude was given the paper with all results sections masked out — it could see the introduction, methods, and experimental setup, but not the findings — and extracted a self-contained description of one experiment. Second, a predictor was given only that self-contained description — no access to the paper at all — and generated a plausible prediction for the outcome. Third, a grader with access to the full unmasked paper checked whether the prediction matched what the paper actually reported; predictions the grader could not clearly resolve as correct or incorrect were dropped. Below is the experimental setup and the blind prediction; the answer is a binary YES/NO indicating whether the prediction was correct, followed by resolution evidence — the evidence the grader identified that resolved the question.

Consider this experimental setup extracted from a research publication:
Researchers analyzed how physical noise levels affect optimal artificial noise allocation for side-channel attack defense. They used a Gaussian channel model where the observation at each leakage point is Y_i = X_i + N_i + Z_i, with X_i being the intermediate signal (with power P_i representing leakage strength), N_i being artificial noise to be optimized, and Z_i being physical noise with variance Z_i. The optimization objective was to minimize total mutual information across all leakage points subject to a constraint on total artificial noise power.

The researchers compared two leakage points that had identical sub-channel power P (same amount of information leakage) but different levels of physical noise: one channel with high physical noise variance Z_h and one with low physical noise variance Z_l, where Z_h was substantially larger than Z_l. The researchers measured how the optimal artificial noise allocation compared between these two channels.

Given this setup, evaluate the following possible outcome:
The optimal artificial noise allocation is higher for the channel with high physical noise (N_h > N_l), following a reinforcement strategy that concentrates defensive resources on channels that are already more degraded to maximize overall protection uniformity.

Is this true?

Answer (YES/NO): NO